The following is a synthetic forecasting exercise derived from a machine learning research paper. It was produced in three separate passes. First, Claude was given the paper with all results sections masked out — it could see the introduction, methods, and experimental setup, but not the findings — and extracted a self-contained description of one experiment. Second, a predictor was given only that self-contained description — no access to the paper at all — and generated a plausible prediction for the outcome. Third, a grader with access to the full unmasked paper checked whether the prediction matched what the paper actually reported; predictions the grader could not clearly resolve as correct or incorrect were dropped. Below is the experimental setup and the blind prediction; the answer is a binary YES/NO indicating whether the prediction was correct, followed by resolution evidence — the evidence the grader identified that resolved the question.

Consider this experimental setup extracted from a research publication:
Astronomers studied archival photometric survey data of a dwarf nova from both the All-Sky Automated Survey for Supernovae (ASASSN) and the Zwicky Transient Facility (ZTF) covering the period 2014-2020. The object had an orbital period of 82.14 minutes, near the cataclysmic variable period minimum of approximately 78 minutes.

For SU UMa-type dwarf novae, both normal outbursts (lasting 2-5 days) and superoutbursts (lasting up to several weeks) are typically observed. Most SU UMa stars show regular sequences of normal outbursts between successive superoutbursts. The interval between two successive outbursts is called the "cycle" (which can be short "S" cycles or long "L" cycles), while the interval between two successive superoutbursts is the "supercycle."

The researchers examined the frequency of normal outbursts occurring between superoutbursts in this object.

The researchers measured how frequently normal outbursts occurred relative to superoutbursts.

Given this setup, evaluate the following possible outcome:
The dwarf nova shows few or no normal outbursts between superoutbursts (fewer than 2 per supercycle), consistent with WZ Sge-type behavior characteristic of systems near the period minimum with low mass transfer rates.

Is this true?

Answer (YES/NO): NO